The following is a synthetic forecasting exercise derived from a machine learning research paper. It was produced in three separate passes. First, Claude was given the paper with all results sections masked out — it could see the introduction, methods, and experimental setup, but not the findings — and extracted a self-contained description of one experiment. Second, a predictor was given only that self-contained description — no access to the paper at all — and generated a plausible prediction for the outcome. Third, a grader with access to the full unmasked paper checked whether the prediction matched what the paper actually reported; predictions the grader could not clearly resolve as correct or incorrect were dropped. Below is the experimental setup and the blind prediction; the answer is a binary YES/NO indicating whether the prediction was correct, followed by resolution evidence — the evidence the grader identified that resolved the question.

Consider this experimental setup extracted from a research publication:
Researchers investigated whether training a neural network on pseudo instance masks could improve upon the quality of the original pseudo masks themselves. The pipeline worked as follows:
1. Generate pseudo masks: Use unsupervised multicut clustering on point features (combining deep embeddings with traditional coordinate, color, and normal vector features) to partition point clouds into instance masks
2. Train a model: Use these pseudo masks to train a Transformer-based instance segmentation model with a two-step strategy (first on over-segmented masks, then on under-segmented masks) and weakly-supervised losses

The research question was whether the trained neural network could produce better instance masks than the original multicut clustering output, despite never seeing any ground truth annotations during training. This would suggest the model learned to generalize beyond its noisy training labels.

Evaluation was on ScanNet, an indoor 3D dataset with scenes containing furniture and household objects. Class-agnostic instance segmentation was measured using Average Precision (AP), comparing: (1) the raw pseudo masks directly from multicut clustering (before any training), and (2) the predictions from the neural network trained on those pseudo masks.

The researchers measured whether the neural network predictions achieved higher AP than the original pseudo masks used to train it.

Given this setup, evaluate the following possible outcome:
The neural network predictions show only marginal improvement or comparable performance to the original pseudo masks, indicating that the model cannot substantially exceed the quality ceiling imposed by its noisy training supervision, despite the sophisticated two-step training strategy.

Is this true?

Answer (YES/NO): NO